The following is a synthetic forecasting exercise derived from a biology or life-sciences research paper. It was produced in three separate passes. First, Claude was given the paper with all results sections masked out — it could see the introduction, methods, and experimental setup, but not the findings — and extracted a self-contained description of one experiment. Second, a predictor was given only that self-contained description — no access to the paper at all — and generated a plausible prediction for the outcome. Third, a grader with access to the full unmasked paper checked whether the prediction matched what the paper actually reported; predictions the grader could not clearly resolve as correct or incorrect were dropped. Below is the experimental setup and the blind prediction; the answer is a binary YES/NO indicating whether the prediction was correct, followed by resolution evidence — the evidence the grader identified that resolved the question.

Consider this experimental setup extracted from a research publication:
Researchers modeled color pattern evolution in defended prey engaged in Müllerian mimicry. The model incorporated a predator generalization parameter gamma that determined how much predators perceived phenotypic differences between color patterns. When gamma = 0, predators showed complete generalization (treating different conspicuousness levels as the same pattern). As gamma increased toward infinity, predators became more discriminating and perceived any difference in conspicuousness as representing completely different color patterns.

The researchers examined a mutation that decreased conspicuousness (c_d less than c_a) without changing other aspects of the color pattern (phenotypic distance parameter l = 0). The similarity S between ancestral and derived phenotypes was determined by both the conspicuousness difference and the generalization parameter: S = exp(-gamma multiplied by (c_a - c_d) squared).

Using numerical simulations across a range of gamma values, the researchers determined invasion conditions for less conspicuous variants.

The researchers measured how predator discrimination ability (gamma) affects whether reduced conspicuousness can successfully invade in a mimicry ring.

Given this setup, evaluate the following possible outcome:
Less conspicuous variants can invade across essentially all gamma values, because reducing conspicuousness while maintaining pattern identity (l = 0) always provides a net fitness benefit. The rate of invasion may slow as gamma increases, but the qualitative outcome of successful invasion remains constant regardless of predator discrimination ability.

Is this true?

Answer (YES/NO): NO